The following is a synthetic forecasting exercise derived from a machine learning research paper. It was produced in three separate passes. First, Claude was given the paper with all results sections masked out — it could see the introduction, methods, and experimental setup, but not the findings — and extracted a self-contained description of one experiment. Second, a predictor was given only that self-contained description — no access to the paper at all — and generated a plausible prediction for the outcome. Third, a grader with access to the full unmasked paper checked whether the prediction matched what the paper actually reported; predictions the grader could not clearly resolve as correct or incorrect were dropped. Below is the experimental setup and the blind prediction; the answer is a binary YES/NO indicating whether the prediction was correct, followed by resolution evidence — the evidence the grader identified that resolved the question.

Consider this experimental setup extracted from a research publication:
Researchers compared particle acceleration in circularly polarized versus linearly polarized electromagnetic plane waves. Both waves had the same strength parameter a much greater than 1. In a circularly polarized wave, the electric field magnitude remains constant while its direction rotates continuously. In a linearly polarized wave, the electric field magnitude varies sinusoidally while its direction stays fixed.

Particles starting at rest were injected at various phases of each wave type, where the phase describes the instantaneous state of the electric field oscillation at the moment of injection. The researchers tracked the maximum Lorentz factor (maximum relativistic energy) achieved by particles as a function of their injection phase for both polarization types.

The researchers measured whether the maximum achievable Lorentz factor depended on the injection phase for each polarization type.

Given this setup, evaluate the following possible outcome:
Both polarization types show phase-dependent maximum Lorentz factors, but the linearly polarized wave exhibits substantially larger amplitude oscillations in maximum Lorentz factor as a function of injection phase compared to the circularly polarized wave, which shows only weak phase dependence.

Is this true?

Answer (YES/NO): NO